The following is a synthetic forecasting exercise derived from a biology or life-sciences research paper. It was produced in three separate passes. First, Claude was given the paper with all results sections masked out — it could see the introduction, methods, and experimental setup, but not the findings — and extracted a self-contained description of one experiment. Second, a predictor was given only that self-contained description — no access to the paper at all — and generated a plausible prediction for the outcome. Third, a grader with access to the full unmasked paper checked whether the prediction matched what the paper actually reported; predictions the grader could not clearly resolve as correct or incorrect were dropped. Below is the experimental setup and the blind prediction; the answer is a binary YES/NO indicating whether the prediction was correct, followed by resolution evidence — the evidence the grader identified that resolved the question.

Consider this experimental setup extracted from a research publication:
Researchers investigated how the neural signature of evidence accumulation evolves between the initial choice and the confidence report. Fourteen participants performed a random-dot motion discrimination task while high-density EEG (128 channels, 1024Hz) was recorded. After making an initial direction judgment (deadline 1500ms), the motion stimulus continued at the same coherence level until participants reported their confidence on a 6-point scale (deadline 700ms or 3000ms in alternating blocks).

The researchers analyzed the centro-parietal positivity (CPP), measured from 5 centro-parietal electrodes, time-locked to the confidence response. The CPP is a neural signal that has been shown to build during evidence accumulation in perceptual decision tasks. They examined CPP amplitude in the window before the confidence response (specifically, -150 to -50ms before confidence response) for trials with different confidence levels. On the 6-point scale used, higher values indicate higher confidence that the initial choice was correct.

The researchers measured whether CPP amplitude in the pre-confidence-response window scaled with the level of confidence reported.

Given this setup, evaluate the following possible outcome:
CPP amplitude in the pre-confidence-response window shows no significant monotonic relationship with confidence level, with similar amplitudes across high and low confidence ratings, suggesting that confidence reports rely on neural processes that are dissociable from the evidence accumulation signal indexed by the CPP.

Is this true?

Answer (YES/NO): NO